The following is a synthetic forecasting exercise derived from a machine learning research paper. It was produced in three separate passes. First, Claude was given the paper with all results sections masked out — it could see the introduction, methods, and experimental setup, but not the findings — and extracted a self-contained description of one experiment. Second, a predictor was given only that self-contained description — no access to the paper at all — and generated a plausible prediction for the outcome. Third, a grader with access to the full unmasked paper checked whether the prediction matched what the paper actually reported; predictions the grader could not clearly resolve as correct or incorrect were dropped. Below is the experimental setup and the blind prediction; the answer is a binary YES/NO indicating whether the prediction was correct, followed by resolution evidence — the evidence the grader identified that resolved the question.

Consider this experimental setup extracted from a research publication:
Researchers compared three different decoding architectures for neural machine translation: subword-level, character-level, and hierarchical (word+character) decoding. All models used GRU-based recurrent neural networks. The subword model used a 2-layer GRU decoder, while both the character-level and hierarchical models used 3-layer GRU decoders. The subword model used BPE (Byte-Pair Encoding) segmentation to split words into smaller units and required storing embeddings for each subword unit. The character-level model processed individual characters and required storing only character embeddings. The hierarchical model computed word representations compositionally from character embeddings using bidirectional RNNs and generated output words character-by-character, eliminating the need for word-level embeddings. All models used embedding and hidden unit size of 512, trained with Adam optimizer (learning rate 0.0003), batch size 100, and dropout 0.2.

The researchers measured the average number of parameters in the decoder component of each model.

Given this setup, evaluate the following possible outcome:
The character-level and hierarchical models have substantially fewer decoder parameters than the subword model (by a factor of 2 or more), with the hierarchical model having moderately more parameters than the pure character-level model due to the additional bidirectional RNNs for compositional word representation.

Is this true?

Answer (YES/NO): NO